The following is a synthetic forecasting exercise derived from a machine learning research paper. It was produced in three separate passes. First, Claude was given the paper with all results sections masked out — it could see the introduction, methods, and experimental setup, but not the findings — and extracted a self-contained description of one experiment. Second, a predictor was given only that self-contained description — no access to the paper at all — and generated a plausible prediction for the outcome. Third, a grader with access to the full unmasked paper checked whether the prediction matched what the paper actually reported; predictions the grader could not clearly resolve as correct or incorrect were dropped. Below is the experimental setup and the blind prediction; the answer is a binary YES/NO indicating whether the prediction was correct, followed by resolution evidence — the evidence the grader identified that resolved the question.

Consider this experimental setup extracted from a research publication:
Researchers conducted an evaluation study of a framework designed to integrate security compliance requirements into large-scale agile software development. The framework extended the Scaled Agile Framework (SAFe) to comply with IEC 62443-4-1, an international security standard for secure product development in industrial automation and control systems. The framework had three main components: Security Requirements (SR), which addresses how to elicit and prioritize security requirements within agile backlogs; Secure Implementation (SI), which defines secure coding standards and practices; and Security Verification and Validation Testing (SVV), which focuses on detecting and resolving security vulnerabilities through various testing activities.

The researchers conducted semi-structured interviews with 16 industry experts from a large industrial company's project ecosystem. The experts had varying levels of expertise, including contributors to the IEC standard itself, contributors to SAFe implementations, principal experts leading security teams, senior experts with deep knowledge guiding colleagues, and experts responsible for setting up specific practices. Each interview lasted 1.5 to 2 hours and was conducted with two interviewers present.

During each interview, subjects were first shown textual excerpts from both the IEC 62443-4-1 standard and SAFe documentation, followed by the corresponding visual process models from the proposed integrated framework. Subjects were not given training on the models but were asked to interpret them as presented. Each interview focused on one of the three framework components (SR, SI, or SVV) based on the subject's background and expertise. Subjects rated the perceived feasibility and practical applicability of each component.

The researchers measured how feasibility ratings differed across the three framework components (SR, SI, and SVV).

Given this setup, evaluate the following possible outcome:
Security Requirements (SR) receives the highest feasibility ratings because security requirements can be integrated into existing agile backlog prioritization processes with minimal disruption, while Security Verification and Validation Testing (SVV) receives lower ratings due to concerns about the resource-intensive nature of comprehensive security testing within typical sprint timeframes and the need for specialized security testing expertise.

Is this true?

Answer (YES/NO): NO